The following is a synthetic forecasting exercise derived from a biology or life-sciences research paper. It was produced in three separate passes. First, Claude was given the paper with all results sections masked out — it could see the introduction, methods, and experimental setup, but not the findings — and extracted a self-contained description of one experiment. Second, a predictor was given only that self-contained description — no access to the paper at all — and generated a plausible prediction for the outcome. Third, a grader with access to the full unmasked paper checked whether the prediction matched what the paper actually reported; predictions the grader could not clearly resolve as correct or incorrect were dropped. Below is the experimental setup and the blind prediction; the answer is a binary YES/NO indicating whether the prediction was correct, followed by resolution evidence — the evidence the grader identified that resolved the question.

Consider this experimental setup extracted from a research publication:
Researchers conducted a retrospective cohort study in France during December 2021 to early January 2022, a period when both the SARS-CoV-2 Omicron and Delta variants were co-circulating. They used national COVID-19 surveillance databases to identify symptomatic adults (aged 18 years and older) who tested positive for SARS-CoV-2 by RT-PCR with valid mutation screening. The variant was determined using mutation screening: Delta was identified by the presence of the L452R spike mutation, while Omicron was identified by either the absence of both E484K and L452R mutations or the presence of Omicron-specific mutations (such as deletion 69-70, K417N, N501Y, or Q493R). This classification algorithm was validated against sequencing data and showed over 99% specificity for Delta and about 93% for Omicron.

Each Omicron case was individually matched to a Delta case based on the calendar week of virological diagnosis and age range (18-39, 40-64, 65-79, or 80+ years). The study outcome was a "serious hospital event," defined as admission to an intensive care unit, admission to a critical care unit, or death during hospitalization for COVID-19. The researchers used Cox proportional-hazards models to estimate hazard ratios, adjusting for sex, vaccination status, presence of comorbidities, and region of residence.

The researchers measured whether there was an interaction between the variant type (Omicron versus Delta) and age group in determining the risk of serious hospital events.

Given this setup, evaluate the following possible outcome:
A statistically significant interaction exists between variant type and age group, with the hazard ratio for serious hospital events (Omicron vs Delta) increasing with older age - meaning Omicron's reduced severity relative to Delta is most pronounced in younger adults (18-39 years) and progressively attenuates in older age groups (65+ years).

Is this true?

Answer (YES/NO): NO